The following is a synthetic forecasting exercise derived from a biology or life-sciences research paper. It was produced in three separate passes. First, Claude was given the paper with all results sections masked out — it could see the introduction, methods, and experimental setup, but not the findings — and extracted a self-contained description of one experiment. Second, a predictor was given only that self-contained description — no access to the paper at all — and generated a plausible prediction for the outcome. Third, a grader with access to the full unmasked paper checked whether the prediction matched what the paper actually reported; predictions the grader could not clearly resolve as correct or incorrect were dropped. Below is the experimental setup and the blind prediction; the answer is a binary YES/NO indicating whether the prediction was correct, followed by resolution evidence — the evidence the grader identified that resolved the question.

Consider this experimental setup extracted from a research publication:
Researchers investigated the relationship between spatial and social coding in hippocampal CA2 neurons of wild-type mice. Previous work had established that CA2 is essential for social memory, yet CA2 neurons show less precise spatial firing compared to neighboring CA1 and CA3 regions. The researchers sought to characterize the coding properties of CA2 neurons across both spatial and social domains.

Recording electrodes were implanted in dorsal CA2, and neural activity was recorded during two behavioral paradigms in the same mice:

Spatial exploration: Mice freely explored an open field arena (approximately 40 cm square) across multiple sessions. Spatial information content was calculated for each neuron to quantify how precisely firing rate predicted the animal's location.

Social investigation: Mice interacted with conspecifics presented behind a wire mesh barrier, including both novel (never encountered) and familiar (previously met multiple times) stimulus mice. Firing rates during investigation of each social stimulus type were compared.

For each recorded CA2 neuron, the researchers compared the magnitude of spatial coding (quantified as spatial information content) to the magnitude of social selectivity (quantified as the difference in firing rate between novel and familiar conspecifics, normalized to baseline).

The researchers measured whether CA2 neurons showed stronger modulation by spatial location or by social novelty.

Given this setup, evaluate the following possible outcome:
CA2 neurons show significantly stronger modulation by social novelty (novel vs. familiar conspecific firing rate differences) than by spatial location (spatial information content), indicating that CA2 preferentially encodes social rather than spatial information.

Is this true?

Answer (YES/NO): YES